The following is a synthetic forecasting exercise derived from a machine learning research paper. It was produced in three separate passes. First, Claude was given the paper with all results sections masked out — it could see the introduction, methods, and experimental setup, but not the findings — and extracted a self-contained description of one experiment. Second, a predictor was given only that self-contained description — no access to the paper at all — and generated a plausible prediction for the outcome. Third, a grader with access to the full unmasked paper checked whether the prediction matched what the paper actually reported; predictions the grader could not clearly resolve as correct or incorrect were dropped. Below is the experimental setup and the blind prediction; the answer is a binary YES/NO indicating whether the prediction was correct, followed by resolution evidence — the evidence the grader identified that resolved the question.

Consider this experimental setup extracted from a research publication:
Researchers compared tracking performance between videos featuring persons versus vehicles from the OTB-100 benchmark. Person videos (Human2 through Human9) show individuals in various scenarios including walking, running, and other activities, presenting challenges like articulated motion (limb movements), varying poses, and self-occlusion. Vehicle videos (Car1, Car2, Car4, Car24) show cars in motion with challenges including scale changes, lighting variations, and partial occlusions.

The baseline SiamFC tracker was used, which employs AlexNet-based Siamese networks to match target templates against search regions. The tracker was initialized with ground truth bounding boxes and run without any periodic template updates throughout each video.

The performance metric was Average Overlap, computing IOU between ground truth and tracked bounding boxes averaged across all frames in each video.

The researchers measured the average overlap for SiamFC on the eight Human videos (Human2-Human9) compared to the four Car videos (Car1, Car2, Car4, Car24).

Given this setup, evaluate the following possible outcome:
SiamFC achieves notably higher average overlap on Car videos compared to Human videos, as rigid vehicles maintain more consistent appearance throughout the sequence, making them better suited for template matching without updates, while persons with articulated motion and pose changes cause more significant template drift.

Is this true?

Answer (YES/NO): YES